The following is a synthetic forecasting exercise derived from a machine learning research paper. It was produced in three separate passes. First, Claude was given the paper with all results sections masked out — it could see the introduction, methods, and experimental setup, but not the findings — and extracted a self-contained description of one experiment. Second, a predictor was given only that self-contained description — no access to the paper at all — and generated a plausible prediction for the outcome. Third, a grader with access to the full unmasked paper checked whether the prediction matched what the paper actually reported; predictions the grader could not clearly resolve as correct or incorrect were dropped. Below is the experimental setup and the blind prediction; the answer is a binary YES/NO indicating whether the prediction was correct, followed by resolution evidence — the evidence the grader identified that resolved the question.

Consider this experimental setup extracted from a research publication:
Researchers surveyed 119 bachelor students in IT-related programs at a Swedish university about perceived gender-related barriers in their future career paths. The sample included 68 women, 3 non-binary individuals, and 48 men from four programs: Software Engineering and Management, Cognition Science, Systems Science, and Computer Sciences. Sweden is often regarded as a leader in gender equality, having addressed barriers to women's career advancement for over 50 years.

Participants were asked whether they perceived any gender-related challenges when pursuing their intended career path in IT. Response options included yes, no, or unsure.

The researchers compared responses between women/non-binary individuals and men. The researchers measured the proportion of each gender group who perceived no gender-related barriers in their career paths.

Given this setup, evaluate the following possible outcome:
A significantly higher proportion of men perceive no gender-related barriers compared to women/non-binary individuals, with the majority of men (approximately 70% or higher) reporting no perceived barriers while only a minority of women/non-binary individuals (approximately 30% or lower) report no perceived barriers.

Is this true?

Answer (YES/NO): YES